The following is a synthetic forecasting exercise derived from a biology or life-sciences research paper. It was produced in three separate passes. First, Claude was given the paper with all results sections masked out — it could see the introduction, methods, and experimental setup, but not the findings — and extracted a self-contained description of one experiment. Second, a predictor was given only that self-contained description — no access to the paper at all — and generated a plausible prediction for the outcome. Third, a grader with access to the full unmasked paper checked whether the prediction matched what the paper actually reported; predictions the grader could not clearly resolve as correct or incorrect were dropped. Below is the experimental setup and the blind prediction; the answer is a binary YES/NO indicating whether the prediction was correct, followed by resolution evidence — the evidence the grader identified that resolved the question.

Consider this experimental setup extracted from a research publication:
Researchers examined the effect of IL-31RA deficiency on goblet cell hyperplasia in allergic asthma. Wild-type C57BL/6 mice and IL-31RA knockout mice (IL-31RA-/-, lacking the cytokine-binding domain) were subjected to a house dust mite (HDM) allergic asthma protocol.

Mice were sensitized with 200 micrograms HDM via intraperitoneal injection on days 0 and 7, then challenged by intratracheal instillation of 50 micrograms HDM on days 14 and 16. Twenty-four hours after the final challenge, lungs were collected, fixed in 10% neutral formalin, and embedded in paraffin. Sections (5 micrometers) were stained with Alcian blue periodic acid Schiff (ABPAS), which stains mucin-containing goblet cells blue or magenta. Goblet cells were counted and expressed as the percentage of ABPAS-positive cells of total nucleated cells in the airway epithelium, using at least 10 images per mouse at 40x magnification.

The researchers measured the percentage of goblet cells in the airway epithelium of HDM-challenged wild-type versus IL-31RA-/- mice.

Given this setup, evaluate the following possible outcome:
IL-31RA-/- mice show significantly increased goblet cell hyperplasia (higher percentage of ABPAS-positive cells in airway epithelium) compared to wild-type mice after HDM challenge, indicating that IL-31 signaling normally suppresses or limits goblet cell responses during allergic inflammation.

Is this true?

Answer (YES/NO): NO